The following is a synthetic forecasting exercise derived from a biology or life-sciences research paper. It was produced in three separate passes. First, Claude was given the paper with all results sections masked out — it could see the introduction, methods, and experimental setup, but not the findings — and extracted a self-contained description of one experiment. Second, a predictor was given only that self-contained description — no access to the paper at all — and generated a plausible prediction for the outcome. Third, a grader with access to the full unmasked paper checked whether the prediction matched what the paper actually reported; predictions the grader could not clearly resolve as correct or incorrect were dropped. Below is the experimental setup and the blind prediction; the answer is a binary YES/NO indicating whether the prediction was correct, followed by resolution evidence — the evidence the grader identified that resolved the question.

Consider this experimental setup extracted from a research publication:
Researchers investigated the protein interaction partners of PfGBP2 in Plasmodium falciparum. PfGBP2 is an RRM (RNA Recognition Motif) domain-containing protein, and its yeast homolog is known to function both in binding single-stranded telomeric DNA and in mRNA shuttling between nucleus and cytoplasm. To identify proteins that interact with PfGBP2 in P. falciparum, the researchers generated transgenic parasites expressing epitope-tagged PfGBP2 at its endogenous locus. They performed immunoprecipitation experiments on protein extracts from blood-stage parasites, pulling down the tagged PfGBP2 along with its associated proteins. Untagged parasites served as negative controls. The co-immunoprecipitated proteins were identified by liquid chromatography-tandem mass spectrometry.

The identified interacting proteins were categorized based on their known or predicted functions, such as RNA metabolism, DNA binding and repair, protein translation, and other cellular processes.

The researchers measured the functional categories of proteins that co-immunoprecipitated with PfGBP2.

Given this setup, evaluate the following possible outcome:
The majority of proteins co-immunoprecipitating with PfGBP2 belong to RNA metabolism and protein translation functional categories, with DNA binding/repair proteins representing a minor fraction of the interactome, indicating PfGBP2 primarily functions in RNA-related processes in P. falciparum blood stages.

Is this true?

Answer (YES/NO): YES